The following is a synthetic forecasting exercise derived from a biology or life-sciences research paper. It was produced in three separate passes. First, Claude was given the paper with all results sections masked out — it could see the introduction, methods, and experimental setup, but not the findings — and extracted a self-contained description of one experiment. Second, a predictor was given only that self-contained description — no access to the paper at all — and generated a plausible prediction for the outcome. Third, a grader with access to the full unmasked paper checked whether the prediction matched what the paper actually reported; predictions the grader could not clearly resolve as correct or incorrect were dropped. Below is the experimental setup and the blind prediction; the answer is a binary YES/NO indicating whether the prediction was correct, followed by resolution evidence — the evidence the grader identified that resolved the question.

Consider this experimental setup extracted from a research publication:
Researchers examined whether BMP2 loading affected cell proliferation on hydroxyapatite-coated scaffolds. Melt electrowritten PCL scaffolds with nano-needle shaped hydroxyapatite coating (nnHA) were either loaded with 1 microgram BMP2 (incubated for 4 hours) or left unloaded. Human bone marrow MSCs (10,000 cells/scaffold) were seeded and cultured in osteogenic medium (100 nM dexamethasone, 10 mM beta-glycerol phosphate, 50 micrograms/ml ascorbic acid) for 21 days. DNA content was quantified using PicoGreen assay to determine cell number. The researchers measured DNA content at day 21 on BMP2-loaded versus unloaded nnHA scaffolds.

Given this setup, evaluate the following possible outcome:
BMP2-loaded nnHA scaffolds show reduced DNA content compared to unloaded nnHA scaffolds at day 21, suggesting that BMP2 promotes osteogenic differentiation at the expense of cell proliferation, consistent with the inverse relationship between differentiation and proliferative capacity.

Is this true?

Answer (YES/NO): NO